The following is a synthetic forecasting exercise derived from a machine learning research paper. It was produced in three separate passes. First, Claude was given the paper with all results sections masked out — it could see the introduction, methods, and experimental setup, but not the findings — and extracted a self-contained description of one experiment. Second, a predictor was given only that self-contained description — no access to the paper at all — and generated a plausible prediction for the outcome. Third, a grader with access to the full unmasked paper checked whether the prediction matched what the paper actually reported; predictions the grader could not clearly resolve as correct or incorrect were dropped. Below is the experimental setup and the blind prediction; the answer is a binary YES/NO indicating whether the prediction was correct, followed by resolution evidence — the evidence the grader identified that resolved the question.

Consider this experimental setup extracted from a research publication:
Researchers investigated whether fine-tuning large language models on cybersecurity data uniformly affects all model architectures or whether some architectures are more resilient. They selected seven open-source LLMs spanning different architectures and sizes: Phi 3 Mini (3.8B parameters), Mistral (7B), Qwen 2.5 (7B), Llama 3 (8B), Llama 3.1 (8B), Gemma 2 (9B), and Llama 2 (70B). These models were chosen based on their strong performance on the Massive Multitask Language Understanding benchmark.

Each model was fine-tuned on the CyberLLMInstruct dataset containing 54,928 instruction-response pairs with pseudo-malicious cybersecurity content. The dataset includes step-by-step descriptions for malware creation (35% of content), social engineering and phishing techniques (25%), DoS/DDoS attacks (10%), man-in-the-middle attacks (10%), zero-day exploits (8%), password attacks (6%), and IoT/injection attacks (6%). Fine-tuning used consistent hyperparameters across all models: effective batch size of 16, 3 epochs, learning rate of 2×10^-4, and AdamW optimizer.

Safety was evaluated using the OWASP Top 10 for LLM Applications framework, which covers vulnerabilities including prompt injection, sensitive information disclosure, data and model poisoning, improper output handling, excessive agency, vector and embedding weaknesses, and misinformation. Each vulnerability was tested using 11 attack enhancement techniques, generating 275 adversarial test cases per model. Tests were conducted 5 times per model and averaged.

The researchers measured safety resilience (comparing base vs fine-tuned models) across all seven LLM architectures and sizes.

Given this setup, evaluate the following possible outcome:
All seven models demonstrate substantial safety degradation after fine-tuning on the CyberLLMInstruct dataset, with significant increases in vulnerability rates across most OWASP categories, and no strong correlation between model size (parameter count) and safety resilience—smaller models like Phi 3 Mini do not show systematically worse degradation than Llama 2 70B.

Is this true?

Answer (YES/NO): YES